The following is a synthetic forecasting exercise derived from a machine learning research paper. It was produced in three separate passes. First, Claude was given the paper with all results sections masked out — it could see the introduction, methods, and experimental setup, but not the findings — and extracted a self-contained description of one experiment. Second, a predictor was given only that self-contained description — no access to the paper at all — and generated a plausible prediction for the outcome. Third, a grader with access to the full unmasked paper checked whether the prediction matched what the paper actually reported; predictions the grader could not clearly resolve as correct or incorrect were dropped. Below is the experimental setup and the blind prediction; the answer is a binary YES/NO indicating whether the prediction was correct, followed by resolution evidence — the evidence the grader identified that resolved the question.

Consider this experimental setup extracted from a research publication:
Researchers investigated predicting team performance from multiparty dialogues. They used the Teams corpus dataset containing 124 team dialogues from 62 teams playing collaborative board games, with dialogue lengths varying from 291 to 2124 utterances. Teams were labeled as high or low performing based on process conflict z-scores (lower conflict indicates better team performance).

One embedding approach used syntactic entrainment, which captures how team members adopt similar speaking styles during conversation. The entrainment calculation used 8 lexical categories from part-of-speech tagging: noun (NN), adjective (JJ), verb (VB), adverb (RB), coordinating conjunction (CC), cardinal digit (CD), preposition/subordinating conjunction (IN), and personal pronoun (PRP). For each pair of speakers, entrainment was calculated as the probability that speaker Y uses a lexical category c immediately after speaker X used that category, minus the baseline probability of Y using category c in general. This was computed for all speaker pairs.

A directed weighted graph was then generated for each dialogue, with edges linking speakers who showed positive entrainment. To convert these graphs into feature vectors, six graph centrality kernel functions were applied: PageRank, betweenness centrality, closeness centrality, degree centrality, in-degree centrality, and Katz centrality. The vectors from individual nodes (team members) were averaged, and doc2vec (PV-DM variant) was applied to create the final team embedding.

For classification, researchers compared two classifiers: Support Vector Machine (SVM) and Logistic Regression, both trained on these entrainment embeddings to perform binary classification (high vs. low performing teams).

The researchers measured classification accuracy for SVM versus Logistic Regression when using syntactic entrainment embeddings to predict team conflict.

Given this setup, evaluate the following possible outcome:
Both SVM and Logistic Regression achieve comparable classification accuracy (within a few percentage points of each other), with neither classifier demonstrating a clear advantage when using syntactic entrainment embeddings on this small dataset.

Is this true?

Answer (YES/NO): YES